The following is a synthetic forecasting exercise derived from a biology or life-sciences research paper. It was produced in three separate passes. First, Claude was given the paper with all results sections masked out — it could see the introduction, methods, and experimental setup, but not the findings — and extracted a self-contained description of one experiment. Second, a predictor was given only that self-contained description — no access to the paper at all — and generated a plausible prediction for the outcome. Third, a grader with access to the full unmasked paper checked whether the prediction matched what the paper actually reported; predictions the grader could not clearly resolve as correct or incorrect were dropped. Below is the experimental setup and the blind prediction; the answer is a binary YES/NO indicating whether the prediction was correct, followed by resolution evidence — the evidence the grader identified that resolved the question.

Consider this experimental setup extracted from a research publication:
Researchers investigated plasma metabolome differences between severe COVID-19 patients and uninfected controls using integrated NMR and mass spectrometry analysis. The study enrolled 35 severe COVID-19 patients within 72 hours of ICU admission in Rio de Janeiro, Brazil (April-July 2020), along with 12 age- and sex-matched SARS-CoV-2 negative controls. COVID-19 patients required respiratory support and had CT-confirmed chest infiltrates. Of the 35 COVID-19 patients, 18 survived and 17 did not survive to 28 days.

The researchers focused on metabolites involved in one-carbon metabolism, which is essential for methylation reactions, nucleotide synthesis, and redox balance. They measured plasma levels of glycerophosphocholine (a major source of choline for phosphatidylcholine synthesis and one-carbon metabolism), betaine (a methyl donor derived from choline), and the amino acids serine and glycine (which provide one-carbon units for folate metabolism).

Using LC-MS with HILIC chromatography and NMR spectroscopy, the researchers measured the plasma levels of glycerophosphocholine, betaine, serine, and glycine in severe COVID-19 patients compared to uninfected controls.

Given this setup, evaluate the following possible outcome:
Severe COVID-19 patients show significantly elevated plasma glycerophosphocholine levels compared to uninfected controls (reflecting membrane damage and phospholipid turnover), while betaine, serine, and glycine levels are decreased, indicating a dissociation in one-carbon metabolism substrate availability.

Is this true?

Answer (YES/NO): NO